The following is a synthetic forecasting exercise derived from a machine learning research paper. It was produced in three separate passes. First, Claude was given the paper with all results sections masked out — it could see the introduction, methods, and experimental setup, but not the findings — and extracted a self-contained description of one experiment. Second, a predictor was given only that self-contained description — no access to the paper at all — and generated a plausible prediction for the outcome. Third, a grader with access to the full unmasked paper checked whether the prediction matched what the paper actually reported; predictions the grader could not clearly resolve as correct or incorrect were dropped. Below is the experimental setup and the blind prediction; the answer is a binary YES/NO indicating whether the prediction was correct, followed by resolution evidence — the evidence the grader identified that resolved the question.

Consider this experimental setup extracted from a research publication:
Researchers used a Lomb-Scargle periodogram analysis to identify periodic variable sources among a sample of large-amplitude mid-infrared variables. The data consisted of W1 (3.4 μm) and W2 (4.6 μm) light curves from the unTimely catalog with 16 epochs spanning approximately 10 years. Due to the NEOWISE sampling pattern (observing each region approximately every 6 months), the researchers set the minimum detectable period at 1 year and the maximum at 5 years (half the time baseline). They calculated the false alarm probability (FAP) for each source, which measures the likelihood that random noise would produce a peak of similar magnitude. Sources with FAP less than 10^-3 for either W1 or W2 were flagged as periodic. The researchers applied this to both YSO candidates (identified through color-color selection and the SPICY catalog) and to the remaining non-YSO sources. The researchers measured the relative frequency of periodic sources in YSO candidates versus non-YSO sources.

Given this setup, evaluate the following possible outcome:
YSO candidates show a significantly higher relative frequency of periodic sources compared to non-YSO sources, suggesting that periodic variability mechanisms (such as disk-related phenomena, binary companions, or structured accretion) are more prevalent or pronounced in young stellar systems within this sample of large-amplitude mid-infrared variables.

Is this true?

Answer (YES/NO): NO